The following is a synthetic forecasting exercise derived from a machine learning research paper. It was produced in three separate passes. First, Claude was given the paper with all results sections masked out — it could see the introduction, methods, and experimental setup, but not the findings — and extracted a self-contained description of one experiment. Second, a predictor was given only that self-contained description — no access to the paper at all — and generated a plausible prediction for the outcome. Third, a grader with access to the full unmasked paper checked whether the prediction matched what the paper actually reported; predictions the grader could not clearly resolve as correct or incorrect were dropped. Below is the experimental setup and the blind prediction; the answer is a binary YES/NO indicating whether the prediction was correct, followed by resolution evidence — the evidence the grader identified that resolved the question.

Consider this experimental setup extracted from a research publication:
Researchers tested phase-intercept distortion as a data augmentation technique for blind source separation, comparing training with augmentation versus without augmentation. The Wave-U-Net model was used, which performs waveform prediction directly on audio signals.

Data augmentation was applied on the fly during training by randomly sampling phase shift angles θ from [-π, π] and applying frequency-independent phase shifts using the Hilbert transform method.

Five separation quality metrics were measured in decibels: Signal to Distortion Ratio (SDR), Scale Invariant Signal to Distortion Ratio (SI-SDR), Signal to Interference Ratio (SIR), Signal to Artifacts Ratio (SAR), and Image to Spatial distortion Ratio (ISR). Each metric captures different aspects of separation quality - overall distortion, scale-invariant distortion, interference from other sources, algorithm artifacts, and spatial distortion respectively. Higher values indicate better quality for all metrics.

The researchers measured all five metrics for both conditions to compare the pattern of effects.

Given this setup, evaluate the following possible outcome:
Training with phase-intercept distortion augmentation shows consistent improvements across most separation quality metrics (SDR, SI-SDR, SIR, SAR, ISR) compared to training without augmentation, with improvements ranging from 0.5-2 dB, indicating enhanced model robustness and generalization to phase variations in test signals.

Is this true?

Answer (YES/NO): NO